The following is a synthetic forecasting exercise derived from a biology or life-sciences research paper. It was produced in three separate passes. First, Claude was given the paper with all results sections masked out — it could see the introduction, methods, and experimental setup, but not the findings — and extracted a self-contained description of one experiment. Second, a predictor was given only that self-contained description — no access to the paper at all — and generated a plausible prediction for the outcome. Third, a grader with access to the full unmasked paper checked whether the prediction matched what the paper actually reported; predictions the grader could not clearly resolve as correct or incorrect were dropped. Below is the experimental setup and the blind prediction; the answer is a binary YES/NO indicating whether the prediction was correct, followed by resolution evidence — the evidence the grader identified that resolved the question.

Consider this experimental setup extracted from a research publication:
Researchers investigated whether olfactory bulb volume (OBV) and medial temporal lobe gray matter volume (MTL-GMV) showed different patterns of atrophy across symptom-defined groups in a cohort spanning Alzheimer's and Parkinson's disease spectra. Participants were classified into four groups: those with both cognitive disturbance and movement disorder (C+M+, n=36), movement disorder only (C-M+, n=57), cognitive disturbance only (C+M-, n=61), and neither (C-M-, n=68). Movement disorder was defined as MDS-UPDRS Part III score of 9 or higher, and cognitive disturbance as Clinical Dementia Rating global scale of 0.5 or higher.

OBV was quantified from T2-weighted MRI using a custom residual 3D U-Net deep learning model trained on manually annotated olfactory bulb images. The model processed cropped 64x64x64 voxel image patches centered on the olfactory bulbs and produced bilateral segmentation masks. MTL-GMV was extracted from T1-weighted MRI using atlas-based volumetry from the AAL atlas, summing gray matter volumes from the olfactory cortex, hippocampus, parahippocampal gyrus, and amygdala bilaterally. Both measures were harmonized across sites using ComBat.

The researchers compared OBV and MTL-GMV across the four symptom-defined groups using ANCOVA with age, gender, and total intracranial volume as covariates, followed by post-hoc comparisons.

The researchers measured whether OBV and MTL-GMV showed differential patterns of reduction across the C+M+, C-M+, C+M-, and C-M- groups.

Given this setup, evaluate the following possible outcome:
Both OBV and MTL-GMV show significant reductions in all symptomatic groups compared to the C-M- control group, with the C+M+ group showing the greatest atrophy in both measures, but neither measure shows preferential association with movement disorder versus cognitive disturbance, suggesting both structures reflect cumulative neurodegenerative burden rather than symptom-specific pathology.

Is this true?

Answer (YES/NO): NO